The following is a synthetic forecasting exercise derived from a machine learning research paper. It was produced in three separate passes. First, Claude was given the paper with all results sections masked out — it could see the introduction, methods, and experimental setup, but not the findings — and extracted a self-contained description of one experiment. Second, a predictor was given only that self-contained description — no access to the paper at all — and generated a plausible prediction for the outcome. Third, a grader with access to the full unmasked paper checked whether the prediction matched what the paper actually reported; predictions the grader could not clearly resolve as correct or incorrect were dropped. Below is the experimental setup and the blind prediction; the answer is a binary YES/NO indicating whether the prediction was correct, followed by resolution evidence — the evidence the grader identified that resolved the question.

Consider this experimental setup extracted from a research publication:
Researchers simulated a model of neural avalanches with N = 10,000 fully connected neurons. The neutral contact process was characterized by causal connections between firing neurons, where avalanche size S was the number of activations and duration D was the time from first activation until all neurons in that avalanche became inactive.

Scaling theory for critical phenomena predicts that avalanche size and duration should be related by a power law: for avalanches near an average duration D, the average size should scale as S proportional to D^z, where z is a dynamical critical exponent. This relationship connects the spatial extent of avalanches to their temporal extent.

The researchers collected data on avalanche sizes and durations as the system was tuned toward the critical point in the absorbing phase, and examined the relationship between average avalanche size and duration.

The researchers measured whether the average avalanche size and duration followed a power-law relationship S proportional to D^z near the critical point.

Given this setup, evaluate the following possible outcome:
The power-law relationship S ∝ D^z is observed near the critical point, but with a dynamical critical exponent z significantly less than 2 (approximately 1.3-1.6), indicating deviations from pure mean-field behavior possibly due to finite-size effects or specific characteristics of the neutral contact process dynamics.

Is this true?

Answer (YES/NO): NO